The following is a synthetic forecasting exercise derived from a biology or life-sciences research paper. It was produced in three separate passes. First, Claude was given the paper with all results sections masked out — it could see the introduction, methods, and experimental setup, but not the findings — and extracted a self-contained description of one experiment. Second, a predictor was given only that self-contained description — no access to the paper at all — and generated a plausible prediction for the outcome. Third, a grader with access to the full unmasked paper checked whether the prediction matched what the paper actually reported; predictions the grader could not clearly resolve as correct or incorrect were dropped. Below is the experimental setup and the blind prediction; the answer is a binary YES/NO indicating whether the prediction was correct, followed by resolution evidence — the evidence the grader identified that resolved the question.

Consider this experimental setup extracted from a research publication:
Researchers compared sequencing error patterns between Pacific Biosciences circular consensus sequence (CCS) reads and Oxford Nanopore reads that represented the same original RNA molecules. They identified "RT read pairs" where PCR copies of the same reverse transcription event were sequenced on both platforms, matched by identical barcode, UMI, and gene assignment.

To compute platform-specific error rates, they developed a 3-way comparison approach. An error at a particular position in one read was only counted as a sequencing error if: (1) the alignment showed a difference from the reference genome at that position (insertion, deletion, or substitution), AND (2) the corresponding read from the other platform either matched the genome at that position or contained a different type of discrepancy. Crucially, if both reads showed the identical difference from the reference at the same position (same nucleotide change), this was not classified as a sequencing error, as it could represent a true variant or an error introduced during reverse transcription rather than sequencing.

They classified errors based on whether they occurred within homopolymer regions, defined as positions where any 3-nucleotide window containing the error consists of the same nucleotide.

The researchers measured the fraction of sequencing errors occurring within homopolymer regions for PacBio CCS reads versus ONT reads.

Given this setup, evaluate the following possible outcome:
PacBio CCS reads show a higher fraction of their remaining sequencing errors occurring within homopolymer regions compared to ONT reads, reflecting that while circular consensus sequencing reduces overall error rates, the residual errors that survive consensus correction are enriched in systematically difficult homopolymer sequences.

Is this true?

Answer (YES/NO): YES